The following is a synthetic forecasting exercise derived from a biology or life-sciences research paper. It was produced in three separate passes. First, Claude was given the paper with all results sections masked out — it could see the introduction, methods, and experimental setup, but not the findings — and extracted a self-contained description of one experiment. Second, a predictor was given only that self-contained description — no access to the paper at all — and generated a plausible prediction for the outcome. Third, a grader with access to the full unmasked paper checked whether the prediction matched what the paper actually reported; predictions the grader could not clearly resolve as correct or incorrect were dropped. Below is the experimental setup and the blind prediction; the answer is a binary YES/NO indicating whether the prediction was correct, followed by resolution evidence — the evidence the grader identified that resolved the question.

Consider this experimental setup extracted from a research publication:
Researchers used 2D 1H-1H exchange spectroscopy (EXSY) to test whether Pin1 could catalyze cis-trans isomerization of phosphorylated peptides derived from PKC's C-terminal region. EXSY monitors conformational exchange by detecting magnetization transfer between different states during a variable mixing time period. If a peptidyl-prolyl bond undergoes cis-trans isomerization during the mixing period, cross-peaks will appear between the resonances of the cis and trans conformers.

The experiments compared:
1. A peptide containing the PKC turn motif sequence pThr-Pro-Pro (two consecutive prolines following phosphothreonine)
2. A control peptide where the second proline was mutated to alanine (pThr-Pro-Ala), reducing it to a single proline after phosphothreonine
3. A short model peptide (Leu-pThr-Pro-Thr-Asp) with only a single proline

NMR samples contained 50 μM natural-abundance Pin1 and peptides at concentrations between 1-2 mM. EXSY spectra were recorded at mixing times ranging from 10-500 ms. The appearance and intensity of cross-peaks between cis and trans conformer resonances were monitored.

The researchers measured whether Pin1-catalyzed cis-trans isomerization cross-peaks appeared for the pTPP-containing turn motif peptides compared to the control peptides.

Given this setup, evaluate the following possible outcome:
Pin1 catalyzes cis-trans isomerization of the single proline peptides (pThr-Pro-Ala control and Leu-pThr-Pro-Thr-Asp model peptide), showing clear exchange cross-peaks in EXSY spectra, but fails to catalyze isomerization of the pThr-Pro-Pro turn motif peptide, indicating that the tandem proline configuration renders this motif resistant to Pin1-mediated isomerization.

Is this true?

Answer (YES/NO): YES